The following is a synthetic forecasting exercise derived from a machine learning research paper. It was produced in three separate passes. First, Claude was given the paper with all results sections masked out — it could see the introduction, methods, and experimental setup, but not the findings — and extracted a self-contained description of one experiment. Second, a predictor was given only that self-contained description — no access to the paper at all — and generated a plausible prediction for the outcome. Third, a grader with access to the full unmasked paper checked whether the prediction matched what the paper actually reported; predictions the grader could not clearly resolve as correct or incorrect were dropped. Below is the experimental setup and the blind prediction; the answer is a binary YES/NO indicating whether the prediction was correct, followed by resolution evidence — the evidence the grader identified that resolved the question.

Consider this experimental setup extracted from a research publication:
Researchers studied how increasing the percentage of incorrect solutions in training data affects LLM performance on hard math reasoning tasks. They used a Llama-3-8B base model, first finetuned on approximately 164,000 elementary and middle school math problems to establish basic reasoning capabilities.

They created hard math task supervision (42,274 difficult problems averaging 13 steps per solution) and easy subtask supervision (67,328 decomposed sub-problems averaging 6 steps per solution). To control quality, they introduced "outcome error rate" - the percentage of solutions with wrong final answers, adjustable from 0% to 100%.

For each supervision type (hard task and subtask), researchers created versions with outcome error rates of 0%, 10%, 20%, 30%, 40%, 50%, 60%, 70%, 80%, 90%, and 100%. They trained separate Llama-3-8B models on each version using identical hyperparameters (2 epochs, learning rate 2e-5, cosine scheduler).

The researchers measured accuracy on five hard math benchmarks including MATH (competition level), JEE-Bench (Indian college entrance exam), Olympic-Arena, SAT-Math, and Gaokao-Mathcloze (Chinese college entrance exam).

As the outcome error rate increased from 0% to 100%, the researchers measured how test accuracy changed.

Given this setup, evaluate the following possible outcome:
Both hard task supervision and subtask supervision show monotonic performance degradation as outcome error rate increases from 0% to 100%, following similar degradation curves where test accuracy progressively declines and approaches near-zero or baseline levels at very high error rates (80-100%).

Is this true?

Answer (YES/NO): NO